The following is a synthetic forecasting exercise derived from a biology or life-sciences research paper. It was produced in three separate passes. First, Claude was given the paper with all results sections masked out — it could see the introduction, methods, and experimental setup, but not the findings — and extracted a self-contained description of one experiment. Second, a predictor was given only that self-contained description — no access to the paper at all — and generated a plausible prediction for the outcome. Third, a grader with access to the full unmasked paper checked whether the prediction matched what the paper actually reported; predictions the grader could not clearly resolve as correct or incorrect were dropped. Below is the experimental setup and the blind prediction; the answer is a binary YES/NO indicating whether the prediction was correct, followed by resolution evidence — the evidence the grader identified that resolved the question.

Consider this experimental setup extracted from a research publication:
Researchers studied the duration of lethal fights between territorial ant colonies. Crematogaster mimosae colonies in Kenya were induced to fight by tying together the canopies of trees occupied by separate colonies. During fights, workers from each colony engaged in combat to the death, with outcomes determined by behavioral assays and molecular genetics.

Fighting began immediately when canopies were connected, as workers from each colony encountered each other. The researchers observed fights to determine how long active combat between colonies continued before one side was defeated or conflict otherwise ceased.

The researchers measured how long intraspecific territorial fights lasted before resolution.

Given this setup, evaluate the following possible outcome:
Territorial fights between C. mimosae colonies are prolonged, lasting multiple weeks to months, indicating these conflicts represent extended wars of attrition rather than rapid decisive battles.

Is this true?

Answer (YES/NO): NO